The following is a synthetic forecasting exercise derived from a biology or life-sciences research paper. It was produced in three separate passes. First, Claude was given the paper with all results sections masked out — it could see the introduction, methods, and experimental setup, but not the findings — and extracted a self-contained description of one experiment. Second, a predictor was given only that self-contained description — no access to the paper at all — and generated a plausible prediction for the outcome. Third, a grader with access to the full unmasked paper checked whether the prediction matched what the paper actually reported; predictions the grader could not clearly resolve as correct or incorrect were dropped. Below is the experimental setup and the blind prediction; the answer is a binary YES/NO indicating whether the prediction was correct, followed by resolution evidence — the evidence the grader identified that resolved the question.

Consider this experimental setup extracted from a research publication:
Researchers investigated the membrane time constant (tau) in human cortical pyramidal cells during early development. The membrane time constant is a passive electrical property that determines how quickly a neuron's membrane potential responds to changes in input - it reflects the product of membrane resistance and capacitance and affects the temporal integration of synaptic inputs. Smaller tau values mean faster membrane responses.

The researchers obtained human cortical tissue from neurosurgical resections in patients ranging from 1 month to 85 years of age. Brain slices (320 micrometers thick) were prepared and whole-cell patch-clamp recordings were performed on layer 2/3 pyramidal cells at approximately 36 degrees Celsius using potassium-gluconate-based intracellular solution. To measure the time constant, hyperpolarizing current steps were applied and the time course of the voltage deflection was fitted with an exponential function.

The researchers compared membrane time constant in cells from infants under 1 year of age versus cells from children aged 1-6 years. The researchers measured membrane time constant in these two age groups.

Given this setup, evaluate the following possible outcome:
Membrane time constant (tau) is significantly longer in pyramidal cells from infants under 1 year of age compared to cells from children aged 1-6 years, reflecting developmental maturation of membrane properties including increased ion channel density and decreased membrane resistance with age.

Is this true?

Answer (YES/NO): YES